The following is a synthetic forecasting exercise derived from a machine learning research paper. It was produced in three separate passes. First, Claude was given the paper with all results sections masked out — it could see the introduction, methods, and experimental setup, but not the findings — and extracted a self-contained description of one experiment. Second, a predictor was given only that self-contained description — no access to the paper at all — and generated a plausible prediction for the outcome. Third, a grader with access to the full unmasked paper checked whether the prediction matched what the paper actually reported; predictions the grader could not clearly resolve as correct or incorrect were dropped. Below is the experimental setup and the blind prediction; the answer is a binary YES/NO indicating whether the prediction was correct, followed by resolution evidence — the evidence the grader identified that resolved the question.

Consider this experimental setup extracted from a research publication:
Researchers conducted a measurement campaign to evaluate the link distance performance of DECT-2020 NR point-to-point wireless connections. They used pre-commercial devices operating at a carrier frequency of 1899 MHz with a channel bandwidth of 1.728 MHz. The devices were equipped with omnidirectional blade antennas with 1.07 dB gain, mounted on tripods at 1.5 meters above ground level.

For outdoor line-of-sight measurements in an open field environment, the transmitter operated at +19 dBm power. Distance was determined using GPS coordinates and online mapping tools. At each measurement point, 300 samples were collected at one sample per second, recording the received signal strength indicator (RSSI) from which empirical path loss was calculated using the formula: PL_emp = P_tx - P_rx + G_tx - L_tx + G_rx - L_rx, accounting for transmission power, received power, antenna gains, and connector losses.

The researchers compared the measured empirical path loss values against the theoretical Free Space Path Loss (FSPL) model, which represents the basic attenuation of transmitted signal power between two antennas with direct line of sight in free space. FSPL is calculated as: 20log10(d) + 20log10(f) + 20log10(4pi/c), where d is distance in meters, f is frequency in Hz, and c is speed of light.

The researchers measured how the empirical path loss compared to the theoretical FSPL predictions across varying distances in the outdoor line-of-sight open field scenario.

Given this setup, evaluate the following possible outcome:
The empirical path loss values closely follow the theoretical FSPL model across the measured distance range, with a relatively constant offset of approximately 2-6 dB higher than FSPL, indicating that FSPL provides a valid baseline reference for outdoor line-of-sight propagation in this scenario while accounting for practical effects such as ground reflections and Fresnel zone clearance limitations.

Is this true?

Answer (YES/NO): NO